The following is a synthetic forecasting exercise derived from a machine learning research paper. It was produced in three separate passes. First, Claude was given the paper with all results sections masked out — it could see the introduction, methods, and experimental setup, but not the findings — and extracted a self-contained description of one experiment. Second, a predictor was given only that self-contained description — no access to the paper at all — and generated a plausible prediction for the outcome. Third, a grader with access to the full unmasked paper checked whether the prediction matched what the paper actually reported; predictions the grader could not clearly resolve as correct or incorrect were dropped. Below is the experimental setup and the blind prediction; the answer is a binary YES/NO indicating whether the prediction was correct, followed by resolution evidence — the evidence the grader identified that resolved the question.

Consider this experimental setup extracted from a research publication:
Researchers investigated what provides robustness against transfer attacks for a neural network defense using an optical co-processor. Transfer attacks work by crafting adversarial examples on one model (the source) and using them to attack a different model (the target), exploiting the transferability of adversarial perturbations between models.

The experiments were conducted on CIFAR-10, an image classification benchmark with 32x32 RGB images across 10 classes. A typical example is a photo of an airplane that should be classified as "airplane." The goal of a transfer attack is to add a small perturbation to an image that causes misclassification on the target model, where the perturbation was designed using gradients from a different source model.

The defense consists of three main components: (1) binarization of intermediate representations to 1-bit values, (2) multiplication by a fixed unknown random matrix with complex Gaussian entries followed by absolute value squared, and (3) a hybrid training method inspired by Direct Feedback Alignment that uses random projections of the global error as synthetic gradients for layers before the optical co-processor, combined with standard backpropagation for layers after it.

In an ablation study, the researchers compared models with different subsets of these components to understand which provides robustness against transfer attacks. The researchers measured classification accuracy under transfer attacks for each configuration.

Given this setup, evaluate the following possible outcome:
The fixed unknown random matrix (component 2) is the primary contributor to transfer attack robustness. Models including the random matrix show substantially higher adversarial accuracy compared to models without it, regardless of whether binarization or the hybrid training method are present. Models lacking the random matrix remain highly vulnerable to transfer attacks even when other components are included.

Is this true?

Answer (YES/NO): NO